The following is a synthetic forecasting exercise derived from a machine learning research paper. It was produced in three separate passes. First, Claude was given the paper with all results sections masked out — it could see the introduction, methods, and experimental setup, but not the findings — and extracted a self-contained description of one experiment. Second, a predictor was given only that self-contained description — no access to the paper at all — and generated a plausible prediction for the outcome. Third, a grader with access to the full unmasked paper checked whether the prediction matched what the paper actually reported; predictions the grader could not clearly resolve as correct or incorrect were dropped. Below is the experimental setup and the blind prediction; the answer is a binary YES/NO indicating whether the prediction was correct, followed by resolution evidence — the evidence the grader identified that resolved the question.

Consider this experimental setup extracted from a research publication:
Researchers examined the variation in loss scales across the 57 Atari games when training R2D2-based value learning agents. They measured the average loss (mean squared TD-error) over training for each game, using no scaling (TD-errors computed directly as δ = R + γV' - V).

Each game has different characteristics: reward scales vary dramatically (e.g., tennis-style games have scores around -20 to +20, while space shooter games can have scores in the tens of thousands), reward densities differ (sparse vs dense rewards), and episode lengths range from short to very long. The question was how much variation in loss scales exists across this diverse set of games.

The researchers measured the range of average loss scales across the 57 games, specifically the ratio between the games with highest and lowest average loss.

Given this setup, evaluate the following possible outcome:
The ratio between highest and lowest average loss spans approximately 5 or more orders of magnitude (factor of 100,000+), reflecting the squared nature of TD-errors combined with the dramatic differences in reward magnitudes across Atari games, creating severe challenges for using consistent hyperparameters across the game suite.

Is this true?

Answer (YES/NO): YES